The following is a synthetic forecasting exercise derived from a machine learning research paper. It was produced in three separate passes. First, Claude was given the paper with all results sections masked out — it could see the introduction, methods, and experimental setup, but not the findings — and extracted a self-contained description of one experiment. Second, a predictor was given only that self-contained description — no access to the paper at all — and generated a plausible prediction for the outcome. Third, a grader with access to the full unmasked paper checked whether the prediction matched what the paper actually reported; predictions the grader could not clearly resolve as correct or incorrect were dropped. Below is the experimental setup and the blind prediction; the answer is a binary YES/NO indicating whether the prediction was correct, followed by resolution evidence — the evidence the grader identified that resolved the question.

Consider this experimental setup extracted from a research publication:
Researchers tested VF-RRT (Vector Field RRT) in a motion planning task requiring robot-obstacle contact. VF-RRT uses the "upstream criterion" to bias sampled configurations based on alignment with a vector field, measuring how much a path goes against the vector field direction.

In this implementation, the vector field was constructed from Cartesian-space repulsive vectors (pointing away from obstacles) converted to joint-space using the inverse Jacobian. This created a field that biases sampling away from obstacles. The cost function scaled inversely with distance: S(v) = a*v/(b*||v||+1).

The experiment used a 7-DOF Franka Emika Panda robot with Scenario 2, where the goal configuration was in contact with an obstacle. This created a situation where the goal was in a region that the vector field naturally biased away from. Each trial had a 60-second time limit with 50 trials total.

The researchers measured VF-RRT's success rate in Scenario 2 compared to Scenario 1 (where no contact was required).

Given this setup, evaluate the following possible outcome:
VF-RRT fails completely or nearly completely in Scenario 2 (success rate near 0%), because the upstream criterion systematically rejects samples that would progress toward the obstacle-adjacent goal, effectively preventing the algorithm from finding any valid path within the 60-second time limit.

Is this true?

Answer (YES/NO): NO